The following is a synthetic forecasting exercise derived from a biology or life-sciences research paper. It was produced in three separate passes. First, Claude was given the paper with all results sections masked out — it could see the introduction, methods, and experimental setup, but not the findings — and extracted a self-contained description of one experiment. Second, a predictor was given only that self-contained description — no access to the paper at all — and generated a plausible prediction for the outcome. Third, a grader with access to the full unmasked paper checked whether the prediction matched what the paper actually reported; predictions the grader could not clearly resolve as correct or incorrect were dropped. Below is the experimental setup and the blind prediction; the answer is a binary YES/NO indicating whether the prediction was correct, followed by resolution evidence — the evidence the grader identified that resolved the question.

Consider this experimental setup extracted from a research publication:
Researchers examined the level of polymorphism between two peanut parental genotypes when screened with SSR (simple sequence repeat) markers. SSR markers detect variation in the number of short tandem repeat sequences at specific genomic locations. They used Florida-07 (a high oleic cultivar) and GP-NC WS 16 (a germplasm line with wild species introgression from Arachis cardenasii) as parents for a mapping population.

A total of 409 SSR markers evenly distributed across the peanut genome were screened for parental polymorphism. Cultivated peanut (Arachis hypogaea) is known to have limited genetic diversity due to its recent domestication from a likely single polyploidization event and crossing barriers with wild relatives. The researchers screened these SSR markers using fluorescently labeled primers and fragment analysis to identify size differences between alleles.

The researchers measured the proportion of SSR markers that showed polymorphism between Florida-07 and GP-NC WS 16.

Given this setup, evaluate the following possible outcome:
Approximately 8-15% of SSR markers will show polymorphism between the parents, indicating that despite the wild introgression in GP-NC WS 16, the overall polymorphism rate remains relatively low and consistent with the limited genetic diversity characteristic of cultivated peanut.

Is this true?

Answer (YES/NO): NO